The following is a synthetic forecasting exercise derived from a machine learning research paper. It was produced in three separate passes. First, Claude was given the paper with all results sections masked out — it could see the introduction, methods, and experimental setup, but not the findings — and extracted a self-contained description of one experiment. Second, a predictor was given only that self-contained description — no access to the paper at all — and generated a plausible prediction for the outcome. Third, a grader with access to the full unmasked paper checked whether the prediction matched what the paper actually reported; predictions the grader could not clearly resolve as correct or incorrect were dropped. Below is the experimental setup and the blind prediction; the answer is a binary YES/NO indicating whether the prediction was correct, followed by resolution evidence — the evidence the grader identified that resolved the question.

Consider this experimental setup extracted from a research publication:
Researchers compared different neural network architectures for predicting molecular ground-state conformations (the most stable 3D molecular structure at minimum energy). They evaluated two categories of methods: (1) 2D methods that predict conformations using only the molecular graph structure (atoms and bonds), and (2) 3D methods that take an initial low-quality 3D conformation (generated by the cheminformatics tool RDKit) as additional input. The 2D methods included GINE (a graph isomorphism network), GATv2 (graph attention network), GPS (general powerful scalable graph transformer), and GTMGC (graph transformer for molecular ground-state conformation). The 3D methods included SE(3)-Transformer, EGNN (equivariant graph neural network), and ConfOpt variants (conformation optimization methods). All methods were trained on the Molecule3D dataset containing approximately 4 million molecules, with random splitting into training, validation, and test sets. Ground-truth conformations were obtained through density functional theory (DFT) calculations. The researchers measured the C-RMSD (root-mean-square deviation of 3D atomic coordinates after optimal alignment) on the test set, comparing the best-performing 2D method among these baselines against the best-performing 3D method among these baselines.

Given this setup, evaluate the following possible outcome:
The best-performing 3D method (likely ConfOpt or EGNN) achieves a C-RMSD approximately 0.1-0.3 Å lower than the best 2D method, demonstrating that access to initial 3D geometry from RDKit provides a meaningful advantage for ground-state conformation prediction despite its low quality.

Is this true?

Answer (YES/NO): NO